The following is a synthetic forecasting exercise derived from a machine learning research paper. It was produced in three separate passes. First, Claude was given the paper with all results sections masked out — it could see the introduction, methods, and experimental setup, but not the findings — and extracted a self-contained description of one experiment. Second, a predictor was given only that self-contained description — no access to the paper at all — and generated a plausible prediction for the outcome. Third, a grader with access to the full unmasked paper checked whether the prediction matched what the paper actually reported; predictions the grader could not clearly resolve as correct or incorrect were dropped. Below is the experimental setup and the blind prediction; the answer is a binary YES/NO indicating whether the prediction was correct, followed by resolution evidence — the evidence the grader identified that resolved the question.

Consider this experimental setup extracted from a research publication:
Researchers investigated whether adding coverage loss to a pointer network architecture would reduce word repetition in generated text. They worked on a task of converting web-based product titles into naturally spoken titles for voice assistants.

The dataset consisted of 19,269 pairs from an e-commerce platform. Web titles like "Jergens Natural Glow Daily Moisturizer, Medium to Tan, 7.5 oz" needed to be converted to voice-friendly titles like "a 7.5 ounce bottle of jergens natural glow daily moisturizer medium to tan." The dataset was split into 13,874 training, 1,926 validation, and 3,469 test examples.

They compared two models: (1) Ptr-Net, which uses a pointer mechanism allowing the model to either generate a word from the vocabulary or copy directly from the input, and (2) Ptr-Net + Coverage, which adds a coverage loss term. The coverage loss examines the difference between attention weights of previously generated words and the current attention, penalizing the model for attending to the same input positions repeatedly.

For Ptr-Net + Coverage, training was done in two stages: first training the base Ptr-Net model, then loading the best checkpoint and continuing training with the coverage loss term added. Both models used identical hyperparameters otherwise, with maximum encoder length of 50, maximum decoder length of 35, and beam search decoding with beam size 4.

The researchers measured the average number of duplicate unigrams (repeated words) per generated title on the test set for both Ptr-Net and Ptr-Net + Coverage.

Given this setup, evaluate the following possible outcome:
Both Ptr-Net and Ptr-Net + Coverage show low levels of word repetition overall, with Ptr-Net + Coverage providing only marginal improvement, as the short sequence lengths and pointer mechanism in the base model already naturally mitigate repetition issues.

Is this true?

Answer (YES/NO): NO